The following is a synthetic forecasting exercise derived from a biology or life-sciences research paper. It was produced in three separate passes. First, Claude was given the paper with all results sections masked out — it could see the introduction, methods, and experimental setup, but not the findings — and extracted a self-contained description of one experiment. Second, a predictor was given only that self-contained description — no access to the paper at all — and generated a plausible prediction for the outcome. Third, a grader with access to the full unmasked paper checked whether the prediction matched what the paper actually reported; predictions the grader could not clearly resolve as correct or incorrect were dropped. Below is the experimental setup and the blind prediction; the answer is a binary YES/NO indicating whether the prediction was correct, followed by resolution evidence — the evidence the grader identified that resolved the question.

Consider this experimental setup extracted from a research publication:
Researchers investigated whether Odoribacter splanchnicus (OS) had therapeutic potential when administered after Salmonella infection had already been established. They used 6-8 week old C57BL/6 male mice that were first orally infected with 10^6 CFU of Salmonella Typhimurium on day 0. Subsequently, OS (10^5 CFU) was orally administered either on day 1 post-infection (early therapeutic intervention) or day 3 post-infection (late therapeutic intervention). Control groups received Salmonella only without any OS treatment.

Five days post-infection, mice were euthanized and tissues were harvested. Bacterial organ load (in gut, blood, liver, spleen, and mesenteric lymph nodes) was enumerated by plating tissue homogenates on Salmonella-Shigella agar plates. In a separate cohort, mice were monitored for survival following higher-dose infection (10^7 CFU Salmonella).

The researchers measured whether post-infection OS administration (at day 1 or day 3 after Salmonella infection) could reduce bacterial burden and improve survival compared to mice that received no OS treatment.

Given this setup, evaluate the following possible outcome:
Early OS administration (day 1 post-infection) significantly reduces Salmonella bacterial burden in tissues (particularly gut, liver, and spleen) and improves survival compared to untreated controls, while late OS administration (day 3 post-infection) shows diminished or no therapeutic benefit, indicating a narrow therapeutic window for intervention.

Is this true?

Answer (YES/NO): NO